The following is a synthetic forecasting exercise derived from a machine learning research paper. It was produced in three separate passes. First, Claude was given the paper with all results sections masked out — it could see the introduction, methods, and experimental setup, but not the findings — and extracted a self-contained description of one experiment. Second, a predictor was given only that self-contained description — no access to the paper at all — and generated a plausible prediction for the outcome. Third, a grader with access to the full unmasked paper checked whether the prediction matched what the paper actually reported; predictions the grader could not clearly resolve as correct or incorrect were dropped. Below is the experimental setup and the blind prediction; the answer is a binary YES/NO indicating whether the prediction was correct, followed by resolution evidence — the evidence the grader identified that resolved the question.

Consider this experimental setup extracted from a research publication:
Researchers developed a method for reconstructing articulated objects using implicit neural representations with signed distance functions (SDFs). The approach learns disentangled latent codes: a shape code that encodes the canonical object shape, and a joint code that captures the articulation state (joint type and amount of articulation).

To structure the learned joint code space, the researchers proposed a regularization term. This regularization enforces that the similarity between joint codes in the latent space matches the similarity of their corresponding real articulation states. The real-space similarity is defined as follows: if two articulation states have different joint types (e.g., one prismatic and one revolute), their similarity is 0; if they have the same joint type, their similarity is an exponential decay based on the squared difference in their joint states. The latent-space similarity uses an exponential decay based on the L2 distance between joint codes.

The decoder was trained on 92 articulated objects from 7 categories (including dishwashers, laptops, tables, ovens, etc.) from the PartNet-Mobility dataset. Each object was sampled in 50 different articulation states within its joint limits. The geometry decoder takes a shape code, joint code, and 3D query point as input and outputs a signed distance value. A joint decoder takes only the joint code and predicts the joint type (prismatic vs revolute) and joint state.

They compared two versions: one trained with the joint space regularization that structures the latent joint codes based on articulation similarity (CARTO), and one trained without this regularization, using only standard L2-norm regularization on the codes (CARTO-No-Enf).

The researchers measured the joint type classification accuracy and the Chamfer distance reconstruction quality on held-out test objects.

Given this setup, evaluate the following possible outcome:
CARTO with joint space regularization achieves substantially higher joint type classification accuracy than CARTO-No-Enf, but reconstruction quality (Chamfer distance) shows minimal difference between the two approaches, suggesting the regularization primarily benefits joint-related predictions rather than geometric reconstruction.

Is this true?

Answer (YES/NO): NO